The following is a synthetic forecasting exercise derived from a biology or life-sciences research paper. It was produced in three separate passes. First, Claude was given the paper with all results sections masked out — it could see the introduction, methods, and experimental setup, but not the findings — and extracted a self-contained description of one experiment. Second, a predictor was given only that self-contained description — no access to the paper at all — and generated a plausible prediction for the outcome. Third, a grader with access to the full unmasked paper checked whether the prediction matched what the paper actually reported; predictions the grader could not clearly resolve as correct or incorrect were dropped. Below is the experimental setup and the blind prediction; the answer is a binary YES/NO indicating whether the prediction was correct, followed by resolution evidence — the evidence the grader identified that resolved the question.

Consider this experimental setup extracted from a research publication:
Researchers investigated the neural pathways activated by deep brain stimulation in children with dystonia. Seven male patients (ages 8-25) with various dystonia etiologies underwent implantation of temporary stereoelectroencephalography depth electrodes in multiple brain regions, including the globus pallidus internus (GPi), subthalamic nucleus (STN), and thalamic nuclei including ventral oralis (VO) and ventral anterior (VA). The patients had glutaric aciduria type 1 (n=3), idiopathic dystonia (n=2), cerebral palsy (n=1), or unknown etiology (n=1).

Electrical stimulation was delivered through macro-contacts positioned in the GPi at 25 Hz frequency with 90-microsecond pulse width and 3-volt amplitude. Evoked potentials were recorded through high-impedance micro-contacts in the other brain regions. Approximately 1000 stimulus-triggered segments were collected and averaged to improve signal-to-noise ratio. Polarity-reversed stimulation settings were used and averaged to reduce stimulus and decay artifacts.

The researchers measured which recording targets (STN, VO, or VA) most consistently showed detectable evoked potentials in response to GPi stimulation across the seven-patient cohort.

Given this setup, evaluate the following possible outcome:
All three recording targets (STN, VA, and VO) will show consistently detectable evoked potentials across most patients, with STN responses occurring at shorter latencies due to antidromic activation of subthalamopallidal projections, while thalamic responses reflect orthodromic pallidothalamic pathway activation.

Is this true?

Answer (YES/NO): NO